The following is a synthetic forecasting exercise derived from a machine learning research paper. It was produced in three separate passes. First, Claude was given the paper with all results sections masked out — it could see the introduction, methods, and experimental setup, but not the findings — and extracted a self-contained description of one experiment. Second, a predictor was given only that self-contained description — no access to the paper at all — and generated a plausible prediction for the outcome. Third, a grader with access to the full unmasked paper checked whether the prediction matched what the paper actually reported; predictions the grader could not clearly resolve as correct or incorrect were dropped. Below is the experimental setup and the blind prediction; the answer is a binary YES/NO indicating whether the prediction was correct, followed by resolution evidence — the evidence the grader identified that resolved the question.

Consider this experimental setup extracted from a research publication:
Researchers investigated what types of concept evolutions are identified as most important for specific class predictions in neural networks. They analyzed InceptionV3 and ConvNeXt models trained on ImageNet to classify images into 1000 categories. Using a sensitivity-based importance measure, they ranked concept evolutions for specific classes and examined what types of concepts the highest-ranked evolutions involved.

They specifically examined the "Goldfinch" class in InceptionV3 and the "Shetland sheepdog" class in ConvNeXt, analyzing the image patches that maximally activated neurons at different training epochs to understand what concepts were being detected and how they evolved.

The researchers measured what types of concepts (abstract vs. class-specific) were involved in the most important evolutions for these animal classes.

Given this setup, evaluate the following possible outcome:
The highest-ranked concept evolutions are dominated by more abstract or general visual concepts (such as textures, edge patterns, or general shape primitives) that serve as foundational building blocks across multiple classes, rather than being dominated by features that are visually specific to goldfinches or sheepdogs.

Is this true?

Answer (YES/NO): NO